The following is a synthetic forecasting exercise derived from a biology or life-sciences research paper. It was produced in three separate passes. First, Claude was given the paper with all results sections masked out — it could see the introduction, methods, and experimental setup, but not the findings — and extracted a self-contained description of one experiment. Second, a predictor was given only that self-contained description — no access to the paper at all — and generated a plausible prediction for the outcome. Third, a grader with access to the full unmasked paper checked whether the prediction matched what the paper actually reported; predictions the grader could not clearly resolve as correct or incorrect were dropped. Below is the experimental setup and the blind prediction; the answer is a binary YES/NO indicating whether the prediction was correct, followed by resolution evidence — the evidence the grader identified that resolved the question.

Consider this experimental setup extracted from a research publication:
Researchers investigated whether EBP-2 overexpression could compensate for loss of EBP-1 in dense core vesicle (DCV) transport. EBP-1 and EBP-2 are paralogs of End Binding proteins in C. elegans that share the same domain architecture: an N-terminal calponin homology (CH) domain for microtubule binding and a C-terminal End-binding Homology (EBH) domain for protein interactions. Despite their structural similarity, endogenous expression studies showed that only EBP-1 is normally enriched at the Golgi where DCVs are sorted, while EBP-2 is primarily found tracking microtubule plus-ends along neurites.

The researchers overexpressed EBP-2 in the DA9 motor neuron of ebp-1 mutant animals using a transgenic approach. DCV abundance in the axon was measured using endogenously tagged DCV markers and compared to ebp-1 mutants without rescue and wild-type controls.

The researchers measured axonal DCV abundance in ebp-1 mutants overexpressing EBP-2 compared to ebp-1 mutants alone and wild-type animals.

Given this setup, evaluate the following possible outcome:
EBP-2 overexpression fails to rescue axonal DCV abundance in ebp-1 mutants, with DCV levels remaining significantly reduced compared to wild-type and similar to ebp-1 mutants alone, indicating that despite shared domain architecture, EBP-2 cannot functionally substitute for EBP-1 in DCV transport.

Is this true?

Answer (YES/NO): NO